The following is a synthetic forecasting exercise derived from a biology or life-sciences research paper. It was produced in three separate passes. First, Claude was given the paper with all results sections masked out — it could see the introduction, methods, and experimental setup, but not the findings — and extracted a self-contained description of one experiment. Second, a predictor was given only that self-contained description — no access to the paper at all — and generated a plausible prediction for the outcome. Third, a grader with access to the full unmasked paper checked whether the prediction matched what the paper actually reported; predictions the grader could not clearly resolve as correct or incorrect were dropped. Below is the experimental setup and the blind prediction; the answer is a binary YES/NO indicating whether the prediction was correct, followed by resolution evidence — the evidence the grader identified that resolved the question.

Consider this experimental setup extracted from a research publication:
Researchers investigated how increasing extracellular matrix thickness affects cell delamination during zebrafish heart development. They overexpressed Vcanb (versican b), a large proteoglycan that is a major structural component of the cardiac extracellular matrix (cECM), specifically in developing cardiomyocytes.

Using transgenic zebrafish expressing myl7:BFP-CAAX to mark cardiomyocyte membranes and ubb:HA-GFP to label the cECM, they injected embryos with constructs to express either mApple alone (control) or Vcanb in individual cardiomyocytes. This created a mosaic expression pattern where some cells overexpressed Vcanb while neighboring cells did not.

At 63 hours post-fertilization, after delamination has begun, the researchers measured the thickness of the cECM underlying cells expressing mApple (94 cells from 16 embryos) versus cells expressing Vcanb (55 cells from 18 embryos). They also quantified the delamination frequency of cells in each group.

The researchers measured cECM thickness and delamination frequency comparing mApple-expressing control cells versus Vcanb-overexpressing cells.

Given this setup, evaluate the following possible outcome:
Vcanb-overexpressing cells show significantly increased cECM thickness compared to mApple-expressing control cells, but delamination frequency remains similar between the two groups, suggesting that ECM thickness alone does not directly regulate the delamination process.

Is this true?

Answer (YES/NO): NO